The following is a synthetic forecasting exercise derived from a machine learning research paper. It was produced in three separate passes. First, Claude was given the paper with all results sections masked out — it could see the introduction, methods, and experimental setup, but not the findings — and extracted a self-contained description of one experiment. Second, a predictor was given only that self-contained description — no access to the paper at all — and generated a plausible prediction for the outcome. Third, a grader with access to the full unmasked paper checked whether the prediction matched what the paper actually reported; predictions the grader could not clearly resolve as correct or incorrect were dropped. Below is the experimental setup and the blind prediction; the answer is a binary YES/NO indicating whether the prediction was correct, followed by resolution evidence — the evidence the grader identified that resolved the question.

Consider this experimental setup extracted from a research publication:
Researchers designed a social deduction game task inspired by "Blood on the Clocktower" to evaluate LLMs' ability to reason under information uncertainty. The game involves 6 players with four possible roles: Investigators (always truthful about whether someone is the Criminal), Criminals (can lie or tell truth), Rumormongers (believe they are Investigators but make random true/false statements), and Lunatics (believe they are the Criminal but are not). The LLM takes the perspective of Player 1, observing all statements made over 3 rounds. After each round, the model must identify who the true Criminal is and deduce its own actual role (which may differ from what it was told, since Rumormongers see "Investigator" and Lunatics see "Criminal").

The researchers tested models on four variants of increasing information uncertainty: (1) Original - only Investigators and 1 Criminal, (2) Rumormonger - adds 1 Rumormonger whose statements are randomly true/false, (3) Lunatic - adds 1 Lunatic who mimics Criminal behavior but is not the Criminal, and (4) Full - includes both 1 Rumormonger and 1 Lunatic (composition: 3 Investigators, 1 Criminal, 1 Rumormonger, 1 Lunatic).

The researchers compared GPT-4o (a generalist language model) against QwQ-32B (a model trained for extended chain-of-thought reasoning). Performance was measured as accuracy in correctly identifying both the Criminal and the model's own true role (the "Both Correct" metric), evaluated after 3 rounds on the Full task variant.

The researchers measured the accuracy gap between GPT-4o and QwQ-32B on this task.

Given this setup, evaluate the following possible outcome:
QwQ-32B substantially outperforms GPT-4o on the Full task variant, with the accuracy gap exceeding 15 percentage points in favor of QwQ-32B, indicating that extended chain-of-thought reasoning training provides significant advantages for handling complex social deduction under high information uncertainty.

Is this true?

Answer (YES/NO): YES